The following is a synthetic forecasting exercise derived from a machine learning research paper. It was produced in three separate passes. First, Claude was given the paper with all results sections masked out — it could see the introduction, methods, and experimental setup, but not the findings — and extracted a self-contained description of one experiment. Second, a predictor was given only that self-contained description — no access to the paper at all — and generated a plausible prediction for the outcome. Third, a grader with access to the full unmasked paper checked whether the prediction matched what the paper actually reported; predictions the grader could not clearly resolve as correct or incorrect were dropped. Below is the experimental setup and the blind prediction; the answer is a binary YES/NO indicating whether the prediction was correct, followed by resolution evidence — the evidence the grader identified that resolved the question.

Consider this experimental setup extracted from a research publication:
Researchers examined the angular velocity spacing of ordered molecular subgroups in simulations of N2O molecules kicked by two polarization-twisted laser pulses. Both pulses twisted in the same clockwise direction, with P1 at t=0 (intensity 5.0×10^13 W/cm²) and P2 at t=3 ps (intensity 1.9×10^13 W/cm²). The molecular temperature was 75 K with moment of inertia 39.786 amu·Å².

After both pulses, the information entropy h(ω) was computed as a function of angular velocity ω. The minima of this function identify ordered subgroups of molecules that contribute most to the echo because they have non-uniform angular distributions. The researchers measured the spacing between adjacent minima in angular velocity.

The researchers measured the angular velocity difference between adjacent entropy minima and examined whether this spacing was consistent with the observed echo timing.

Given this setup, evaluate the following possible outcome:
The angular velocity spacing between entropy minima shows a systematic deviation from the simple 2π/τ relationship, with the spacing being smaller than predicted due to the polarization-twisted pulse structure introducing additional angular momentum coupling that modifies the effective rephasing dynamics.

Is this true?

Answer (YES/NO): NO